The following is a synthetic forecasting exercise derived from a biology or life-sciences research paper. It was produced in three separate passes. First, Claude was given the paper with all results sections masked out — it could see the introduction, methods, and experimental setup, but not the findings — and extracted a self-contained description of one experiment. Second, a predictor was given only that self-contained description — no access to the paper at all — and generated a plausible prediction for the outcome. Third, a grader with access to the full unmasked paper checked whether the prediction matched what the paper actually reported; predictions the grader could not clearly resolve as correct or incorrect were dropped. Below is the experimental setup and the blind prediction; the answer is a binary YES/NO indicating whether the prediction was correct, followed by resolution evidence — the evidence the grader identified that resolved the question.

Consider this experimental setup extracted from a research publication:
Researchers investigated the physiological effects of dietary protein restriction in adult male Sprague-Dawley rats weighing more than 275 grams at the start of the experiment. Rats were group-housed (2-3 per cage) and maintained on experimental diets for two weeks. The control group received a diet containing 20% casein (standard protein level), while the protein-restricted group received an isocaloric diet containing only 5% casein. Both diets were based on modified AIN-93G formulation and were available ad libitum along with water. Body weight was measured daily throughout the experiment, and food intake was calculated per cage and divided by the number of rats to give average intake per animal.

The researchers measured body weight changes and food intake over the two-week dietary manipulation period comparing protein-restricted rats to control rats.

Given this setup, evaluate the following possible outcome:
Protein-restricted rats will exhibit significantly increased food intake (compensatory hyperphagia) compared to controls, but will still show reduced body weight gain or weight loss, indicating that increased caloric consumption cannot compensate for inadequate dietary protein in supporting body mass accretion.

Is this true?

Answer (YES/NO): NO